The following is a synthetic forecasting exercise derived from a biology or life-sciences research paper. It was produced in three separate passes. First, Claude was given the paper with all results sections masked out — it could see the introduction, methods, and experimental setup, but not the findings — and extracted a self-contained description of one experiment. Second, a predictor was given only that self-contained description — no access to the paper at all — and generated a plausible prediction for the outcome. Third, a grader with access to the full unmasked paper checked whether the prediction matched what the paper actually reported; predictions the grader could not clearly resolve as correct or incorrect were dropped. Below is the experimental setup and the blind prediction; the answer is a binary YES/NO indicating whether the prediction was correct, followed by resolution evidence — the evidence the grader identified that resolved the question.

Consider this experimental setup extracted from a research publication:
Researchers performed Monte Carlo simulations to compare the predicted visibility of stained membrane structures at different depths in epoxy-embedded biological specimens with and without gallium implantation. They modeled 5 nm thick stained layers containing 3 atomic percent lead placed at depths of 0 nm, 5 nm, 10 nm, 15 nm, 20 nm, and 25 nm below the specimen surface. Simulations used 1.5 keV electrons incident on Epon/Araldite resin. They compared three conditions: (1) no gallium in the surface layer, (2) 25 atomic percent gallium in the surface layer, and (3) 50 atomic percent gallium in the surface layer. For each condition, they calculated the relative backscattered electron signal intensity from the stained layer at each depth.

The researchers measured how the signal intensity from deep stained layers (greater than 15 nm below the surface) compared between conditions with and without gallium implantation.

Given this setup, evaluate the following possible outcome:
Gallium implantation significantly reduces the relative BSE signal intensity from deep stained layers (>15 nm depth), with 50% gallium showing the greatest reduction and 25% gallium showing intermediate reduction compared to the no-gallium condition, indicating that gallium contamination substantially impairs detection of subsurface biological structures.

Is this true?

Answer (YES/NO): NO